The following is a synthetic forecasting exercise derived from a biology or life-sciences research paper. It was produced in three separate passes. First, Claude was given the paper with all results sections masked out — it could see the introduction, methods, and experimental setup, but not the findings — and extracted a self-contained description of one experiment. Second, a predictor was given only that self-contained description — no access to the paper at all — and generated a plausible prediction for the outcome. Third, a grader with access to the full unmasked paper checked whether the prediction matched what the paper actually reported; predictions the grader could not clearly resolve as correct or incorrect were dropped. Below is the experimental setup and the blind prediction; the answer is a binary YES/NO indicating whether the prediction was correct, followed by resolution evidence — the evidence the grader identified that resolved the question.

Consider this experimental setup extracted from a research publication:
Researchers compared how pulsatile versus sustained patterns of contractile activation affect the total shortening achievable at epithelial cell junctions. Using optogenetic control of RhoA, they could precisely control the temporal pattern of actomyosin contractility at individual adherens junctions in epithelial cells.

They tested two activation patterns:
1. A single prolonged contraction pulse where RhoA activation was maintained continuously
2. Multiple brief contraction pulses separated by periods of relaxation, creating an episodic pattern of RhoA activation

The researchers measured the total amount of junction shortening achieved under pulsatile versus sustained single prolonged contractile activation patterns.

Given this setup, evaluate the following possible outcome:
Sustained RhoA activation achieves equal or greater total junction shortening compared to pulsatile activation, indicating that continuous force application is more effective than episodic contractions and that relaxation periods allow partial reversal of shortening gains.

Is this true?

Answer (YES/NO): NO